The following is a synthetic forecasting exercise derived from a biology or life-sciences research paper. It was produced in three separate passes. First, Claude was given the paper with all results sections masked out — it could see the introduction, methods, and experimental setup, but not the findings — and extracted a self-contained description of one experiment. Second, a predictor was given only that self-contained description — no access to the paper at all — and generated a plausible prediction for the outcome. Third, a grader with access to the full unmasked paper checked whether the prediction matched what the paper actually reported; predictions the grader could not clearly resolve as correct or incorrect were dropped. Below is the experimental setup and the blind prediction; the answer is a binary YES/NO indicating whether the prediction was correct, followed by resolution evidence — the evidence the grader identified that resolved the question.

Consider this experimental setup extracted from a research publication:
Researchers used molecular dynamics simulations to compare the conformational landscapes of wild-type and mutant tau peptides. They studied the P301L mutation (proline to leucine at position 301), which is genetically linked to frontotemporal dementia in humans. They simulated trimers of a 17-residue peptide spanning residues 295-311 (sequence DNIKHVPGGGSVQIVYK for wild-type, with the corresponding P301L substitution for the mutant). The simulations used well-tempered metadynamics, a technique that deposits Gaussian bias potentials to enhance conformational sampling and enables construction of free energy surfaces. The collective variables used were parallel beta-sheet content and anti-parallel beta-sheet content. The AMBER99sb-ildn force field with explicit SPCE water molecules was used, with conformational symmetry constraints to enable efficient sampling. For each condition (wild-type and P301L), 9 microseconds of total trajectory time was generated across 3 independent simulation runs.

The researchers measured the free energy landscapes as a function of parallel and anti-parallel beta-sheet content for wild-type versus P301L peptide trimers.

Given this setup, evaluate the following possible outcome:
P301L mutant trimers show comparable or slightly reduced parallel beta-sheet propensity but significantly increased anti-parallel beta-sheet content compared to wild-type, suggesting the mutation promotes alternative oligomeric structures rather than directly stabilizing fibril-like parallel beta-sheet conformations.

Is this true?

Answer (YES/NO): NO